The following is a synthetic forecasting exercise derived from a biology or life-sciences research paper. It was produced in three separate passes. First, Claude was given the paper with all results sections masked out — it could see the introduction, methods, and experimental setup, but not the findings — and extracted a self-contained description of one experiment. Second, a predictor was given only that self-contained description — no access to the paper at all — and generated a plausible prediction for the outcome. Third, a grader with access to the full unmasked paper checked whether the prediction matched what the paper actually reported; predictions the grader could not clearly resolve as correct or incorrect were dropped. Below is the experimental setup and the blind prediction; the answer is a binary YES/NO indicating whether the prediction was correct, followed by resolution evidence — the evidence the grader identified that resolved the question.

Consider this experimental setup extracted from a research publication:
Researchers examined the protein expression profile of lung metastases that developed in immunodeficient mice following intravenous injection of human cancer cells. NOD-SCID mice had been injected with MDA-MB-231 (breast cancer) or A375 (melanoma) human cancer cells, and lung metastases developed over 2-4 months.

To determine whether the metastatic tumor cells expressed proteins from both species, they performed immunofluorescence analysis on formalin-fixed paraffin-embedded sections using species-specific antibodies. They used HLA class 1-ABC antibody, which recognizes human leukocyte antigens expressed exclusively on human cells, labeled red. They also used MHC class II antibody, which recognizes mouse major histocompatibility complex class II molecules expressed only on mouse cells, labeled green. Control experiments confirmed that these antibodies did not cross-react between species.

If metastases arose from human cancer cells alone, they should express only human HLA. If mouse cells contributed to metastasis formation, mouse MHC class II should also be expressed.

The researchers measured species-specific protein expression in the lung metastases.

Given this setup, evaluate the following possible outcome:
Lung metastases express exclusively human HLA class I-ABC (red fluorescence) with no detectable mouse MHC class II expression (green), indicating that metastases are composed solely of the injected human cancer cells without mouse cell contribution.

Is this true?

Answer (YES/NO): NO